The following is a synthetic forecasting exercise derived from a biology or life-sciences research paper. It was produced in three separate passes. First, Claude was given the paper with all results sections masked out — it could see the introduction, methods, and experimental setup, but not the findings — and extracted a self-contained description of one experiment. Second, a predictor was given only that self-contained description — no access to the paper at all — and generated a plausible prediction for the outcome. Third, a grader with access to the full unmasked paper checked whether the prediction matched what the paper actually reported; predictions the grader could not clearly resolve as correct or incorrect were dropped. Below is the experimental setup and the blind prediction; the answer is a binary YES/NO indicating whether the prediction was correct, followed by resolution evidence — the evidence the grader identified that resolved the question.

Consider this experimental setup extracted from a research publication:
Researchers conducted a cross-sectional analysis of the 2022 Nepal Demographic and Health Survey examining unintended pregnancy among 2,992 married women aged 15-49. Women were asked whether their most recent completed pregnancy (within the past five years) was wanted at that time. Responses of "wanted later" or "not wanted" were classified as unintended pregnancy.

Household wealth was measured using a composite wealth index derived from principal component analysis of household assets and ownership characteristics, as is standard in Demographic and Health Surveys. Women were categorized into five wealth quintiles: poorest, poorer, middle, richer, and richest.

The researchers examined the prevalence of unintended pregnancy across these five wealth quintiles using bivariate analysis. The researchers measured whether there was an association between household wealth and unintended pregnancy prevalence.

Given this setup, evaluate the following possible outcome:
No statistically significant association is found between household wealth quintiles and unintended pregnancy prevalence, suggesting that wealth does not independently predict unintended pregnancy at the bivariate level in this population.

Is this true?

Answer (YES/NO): NO